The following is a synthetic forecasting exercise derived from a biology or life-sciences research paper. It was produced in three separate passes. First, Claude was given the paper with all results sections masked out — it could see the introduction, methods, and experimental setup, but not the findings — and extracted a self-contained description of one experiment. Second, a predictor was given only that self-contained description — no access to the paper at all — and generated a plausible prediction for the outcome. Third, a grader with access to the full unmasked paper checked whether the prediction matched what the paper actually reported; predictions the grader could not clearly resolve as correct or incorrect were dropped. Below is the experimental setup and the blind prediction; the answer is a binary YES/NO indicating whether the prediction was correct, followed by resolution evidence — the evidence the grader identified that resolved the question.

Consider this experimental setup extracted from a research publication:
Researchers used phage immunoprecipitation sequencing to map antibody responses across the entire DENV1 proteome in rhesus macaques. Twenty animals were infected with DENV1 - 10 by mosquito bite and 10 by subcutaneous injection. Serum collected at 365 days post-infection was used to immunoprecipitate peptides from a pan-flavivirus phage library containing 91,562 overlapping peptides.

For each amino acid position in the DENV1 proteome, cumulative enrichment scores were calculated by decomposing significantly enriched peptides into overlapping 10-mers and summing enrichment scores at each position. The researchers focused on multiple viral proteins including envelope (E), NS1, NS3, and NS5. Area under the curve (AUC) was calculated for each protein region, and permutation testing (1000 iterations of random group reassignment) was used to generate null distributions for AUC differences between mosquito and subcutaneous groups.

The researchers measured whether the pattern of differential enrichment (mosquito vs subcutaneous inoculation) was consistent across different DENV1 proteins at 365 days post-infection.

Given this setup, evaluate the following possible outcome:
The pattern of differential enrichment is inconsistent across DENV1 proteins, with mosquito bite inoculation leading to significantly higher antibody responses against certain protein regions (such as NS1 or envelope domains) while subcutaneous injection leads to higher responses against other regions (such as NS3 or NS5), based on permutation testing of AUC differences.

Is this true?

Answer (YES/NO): NO